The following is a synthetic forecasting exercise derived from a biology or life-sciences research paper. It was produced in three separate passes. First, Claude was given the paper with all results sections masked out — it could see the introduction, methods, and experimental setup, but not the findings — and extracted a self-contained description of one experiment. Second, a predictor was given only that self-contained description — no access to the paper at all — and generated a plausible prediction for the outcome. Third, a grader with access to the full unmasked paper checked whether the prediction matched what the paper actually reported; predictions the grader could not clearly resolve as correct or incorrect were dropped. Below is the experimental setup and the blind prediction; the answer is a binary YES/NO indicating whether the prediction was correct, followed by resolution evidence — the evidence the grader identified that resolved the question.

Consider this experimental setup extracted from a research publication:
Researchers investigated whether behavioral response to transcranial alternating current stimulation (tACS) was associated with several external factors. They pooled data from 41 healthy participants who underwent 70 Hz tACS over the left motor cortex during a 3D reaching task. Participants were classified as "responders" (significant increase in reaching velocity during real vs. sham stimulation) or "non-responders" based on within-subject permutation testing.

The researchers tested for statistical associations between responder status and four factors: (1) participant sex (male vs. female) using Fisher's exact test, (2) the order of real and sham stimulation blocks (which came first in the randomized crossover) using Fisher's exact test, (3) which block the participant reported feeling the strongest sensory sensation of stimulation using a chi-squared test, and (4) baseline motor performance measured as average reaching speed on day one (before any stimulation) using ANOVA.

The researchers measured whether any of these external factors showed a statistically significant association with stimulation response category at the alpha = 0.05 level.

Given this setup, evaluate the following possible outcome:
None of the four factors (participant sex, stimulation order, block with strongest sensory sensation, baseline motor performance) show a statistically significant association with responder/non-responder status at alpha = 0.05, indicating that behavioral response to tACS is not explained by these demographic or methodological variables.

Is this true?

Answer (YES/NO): YES